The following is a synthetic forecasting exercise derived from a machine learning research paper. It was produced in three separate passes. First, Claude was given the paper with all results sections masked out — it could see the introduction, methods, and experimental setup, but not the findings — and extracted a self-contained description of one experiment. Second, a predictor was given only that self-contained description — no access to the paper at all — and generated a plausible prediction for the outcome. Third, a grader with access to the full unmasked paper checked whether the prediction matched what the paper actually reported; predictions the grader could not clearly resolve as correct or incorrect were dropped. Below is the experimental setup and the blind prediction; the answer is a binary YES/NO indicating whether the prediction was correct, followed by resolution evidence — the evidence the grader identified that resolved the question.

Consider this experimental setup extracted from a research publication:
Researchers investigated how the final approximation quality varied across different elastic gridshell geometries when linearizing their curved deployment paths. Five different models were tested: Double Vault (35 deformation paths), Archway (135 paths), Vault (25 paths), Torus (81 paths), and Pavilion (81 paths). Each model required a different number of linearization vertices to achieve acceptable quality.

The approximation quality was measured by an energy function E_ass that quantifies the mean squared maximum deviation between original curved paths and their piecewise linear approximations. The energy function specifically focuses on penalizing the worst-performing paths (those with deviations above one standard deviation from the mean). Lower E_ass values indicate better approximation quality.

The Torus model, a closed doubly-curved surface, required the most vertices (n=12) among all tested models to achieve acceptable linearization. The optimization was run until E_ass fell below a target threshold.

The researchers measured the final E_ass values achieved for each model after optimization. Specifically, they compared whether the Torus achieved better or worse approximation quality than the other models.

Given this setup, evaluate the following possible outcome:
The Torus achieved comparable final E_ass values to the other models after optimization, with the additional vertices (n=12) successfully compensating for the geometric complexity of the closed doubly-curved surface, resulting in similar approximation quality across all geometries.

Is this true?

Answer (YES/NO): NO